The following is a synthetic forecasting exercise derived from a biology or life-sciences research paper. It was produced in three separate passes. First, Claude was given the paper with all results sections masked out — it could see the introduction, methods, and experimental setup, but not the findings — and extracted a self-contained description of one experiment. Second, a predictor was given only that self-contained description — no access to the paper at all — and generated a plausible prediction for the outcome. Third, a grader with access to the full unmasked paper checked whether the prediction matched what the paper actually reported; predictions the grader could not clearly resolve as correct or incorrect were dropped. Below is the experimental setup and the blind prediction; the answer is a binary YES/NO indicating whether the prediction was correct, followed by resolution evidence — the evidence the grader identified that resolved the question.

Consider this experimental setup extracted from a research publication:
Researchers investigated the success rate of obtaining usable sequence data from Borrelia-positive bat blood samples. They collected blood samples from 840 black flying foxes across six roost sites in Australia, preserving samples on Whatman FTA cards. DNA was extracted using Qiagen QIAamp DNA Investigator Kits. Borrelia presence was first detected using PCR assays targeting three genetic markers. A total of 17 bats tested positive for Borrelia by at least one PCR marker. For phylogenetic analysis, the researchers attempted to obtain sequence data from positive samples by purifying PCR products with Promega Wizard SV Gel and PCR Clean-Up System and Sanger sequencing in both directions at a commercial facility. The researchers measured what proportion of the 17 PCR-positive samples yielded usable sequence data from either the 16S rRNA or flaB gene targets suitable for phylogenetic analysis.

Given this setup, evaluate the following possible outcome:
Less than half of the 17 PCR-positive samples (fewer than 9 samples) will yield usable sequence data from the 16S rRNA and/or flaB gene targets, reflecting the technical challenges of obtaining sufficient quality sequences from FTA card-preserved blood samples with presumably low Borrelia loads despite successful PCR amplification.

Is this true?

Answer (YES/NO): NO